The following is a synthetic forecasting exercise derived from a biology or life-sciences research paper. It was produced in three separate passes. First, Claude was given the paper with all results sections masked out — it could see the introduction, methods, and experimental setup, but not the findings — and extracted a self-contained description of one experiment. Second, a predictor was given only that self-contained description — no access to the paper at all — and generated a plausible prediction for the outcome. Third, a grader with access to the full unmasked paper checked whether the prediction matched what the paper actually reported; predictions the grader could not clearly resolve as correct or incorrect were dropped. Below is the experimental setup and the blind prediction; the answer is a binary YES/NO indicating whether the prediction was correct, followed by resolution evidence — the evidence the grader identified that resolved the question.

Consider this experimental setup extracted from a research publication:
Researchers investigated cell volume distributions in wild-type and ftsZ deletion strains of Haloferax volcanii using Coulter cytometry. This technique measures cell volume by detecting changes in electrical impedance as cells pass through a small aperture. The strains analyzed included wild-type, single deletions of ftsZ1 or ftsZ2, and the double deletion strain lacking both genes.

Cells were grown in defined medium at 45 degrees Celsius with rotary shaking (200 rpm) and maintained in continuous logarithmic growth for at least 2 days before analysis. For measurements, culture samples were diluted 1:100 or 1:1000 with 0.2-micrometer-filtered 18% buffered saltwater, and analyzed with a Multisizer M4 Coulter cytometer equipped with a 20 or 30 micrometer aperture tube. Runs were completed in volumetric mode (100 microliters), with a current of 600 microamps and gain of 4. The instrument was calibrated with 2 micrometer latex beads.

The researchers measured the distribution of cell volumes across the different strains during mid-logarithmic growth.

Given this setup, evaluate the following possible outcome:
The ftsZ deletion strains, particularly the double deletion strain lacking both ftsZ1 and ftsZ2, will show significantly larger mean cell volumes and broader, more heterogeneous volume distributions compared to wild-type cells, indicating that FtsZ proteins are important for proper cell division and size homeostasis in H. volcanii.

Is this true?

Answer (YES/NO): YES